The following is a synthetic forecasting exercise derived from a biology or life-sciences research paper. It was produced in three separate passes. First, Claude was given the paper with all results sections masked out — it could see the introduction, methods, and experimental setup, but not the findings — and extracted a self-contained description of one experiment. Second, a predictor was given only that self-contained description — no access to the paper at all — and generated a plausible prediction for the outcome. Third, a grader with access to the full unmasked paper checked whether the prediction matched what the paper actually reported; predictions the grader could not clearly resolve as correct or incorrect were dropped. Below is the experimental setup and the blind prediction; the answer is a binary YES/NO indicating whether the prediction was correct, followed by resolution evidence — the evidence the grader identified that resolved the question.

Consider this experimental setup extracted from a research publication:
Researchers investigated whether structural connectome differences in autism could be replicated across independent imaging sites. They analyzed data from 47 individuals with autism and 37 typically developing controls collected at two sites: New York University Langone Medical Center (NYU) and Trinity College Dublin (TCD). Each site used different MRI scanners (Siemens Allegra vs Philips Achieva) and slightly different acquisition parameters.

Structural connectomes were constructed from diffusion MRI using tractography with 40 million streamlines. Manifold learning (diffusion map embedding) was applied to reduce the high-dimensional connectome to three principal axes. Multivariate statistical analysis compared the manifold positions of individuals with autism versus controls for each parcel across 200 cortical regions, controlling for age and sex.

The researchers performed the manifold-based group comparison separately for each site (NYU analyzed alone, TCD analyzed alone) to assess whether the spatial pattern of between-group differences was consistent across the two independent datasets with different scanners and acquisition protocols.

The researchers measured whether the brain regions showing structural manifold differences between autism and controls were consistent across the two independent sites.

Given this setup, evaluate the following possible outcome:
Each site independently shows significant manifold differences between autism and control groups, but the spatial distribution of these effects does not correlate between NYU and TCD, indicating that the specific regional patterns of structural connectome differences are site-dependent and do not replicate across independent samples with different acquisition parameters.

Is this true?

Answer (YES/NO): NO